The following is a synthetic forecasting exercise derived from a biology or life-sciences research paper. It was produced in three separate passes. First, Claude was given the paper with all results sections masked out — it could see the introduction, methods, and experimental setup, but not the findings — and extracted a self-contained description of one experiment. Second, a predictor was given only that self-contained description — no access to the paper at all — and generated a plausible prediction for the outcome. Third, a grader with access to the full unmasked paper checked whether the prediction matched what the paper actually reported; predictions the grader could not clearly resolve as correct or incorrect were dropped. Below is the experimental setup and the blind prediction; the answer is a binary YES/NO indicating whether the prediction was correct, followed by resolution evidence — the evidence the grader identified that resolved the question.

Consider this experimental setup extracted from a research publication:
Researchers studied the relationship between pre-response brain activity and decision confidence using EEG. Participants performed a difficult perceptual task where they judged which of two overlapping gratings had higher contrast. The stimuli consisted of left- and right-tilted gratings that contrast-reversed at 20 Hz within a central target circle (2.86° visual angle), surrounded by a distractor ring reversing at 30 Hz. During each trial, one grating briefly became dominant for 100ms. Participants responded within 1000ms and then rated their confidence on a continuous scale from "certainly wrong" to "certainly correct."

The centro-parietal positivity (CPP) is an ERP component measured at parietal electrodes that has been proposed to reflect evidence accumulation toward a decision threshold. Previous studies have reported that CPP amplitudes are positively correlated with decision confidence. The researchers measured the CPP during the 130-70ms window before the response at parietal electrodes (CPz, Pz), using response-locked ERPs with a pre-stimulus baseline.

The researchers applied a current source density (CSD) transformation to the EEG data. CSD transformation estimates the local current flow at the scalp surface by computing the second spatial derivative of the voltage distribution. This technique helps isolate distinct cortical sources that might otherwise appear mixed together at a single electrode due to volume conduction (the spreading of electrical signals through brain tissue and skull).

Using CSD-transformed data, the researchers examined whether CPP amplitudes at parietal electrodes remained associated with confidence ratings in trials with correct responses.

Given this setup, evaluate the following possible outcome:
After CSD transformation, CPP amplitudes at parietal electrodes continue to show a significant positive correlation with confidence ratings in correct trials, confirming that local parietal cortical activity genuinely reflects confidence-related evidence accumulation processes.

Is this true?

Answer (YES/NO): NO